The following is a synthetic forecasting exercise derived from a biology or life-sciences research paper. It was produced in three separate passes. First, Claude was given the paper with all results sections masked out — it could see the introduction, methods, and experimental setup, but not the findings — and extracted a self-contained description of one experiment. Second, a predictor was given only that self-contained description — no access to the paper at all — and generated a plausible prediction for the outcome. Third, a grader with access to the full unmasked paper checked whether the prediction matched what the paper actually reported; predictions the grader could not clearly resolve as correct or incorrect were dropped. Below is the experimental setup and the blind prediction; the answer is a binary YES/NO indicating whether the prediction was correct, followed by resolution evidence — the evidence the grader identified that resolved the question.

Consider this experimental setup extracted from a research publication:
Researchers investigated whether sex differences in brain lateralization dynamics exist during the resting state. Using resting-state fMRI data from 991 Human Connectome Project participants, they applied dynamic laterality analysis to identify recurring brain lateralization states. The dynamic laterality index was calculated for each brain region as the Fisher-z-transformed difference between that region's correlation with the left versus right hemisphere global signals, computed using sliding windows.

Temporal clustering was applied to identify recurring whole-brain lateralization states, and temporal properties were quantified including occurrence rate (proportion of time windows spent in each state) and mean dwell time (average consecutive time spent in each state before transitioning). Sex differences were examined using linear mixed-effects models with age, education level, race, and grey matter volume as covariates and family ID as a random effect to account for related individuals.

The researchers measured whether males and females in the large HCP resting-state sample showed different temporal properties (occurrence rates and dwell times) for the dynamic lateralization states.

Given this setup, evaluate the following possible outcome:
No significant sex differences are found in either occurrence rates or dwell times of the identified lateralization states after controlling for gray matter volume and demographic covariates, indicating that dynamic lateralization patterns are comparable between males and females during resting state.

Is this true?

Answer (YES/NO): NO